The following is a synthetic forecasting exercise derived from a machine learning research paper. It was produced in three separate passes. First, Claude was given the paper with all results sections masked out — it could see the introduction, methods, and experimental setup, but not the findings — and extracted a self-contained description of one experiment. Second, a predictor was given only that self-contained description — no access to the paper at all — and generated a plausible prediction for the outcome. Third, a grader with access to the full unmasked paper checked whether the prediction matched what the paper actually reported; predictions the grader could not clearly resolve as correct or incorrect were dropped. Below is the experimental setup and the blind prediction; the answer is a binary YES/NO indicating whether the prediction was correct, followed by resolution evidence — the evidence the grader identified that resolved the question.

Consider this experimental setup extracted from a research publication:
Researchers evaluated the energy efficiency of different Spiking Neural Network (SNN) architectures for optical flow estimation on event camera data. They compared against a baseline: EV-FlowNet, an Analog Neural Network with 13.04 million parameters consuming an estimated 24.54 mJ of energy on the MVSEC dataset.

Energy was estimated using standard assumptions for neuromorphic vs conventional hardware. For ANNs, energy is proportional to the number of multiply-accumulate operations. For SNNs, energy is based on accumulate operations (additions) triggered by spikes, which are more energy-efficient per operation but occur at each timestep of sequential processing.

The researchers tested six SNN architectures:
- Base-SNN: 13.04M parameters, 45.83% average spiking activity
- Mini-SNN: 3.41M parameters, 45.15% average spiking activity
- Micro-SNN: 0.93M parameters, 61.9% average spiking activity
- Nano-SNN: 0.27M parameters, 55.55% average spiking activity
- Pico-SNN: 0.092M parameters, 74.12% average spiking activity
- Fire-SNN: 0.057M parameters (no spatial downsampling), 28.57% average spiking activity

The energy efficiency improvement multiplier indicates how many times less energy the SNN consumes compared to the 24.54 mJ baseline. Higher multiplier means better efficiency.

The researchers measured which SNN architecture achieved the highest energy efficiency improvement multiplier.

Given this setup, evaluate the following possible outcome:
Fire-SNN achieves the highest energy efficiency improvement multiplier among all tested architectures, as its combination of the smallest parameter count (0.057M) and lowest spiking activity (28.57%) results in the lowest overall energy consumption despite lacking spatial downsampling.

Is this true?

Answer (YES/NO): NO